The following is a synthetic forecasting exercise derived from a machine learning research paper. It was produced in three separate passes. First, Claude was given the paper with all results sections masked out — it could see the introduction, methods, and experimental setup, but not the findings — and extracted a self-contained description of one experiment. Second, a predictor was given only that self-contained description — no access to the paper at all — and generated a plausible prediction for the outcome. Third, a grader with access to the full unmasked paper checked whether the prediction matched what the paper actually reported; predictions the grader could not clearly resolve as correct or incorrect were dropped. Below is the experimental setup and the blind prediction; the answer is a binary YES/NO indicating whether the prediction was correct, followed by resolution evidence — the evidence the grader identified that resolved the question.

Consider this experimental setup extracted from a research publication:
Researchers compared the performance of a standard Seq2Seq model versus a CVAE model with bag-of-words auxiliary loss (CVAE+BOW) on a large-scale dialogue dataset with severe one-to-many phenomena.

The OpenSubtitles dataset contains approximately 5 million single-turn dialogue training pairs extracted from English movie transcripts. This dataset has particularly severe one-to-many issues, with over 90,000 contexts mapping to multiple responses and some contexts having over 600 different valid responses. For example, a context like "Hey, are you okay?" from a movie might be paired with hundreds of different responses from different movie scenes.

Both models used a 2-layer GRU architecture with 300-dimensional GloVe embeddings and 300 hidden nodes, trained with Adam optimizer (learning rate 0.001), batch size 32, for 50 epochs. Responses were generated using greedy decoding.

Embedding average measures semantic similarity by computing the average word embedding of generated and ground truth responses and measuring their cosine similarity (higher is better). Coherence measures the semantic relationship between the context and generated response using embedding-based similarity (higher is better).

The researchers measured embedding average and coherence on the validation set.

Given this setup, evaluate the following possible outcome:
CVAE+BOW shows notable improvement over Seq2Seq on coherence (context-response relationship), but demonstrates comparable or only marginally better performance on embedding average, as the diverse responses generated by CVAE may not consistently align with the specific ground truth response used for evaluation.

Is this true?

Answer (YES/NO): NO